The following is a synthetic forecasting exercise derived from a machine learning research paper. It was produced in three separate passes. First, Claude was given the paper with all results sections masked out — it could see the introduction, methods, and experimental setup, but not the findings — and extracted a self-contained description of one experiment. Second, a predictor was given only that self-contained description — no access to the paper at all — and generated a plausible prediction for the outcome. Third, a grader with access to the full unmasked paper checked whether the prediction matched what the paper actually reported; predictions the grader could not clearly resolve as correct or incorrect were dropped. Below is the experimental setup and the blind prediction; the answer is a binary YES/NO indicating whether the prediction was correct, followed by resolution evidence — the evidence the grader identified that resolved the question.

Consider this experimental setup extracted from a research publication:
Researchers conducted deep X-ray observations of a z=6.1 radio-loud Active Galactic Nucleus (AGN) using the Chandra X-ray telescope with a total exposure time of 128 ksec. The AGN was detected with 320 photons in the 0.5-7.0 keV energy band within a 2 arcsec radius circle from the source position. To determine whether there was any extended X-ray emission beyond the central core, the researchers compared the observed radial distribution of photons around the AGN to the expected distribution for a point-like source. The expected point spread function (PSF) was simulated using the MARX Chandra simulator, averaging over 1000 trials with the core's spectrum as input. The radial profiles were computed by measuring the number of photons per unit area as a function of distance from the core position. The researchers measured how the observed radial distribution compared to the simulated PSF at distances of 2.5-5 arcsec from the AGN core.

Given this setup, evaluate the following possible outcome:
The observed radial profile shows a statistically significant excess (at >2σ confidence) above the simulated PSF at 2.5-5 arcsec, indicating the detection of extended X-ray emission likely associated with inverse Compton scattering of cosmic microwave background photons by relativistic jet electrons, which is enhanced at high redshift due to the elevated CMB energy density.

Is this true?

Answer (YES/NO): YES